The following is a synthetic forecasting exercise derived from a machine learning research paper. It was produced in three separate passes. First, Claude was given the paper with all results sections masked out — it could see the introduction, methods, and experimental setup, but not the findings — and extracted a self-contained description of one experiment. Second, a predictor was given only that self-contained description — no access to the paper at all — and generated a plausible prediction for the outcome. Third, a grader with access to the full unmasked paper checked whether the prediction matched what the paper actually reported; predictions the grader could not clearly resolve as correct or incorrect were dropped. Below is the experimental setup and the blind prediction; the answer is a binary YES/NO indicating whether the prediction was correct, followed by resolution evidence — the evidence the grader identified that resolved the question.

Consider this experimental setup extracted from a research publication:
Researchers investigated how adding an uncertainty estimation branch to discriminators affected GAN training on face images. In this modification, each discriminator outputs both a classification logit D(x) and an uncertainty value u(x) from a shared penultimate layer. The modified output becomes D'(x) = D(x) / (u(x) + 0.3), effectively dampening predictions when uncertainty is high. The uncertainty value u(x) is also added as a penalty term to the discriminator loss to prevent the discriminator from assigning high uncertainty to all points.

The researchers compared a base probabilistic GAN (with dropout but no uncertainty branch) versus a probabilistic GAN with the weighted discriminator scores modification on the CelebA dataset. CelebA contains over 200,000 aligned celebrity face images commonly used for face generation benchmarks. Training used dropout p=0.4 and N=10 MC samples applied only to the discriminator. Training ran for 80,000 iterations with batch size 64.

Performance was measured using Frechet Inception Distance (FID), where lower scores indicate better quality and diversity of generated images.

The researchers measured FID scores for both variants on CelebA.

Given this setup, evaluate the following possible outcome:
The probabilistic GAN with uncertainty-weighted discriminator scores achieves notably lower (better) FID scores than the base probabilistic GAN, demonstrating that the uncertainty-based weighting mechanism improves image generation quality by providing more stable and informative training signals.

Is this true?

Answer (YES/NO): YES